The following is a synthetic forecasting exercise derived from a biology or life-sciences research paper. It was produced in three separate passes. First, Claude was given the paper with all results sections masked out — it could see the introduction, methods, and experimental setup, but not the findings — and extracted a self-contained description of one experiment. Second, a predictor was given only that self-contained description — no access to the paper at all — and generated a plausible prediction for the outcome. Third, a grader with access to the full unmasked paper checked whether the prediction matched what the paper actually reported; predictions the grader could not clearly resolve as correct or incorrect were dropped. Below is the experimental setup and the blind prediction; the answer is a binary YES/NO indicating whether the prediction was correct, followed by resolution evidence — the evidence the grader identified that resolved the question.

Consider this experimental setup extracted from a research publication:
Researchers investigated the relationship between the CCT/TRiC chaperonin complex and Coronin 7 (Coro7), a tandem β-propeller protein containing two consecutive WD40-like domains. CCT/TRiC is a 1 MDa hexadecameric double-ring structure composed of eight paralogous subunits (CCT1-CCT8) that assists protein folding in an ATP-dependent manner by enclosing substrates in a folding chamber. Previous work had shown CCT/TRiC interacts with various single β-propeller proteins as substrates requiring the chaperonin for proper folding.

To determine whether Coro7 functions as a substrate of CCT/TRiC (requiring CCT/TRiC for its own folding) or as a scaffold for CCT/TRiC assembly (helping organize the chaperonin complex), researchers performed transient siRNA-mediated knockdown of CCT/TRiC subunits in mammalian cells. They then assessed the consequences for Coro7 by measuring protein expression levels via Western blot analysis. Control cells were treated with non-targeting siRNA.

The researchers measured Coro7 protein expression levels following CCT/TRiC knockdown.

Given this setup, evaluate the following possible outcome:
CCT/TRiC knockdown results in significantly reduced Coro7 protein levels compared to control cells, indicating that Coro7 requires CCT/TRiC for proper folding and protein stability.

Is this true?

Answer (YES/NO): YES